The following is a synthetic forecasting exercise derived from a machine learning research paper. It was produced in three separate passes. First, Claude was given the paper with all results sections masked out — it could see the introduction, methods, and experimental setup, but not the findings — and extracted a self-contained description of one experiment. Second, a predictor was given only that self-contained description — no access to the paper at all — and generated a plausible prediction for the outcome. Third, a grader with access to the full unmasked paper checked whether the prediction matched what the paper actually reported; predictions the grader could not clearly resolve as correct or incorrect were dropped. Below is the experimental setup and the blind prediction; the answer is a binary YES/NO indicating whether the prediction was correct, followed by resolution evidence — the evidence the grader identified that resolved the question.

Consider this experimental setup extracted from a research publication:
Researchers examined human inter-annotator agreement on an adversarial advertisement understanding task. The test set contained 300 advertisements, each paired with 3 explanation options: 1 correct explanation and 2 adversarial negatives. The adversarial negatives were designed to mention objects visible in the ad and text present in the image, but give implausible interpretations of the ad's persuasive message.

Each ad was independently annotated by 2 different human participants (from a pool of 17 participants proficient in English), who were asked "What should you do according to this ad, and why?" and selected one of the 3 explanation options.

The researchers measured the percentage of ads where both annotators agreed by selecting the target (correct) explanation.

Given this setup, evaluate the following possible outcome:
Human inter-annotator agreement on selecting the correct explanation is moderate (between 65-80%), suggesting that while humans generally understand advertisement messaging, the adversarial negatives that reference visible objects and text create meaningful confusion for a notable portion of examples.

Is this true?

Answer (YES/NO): NO